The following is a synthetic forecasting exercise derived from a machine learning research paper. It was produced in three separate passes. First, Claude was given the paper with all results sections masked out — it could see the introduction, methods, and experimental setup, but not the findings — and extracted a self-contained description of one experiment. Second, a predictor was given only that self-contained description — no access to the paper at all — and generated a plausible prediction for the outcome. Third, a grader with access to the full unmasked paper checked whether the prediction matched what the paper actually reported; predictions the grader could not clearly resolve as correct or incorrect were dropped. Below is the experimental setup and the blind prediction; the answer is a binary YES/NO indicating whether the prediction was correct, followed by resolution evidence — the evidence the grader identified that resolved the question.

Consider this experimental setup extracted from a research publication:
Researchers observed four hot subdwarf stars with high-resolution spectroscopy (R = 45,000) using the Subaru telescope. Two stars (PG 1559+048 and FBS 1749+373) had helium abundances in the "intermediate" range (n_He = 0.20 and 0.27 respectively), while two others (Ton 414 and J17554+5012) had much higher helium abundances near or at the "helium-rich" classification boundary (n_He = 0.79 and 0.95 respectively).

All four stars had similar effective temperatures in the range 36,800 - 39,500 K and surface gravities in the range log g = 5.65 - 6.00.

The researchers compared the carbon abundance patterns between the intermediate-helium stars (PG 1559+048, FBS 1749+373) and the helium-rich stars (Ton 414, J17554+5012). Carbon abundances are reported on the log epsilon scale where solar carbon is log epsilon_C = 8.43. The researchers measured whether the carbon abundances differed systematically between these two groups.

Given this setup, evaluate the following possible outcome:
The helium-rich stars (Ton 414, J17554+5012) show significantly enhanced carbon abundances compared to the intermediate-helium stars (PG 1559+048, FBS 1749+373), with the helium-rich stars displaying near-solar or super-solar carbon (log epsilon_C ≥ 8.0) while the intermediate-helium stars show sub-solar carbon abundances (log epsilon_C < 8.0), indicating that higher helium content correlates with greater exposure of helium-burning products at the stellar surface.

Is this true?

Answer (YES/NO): NO